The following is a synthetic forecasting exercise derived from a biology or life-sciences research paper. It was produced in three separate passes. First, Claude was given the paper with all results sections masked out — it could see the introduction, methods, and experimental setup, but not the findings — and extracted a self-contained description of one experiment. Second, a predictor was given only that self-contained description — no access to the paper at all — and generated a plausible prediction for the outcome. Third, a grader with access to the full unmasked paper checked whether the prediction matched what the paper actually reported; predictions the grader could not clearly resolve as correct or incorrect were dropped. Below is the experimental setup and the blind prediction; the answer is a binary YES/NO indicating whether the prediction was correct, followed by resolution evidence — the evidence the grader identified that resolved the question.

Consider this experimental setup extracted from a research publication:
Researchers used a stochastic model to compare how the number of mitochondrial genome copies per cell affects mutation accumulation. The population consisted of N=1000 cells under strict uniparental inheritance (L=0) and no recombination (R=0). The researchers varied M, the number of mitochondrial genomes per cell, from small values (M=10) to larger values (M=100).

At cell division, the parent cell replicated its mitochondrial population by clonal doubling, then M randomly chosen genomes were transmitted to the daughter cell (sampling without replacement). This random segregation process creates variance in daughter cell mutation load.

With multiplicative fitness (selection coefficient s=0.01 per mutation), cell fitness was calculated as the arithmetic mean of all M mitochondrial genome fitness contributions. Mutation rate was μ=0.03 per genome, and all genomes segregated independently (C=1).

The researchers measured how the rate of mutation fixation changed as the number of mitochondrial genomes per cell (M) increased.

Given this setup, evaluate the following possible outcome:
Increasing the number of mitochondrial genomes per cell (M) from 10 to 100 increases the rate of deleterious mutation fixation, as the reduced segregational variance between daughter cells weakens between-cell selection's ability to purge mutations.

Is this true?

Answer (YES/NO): YES